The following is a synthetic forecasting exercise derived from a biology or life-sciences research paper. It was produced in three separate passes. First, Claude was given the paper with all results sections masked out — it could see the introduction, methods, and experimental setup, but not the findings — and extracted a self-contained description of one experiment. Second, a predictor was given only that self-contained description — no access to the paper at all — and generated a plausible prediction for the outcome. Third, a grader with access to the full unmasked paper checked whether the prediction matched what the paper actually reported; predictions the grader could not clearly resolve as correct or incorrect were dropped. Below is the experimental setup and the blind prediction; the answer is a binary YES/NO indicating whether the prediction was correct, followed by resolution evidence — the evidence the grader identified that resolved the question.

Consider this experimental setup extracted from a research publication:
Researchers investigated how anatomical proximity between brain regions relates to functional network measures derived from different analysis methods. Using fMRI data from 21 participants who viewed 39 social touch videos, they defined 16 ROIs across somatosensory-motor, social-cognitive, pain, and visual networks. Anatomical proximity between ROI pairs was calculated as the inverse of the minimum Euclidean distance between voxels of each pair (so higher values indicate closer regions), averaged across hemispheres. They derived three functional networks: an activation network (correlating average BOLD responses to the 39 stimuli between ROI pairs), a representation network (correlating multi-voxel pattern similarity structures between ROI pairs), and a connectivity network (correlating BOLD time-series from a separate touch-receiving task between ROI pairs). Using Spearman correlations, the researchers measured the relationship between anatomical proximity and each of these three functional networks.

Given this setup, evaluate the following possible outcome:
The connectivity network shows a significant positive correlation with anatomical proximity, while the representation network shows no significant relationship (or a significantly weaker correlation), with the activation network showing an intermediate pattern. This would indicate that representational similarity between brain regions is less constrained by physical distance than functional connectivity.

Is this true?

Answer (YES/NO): NO